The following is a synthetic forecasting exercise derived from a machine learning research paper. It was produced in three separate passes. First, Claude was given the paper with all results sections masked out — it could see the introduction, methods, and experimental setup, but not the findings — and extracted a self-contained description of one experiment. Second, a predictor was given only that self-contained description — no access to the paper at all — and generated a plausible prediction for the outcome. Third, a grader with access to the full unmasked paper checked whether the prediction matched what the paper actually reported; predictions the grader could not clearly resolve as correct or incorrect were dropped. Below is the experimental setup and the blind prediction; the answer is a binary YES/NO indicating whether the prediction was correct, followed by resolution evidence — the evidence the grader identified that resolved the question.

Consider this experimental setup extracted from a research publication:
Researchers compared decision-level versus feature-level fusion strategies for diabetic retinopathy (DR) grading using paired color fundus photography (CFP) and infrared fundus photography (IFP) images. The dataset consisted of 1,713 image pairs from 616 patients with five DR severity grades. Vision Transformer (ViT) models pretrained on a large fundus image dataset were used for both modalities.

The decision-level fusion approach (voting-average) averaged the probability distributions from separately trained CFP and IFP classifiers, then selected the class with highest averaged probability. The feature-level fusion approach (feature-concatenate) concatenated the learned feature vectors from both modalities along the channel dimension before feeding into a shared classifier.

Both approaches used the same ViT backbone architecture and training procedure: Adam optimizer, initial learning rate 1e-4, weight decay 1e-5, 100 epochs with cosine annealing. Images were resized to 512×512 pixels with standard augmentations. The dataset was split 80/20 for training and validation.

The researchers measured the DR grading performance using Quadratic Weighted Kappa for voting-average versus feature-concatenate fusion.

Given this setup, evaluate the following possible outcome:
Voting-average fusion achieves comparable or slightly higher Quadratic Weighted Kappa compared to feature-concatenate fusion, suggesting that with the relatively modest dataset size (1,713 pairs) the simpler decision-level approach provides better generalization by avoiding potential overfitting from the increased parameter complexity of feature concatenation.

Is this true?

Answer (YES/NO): YES